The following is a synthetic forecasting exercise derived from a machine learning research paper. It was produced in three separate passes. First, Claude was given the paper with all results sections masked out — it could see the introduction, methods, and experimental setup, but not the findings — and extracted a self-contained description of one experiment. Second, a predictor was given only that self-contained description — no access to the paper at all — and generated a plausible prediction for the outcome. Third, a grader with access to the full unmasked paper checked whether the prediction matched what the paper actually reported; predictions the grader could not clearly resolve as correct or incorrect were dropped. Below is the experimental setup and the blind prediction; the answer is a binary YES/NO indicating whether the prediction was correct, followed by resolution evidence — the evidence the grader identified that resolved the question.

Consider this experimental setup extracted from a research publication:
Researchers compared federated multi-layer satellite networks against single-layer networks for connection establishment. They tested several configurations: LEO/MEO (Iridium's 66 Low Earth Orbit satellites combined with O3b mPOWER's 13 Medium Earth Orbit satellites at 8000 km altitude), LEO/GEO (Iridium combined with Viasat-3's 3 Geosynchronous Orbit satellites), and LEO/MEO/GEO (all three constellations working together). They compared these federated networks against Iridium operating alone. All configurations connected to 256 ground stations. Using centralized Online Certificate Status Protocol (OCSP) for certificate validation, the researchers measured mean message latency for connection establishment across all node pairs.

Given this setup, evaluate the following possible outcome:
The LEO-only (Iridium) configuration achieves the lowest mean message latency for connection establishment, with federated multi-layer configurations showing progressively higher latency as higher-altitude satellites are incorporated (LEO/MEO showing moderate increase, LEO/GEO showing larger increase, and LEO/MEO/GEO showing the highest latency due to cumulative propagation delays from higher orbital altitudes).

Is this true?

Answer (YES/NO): NO